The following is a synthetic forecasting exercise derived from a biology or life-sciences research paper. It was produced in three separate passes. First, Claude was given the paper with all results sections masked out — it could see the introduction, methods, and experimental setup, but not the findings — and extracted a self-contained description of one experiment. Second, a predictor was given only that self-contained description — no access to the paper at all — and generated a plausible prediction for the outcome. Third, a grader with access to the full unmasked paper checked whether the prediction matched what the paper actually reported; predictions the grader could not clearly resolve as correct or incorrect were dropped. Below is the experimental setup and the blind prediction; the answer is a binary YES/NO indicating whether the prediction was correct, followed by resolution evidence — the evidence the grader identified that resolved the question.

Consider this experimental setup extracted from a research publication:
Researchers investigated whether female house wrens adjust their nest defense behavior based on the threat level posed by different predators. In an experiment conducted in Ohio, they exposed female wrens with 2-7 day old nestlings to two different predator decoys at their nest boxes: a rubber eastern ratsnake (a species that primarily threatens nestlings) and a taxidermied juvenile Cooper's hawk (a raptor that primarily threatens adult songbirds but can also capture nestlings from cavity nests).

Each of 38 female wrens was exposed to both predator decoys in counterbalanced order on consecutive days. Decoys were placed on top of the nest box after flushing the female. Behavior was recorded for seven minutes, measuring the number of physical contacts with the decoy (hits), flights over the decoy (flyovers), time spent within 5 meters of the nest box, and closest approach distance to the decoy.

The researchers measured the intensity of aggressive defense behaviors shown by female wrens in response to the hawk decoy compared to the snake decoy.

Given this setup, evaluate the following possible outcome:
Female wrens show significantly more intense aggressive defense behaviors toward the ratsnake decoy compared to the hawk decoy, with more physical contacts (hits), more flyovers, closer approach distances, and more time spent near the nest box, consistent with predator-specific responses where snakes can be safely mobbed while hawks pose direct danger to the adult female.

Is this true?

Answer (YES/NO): NO